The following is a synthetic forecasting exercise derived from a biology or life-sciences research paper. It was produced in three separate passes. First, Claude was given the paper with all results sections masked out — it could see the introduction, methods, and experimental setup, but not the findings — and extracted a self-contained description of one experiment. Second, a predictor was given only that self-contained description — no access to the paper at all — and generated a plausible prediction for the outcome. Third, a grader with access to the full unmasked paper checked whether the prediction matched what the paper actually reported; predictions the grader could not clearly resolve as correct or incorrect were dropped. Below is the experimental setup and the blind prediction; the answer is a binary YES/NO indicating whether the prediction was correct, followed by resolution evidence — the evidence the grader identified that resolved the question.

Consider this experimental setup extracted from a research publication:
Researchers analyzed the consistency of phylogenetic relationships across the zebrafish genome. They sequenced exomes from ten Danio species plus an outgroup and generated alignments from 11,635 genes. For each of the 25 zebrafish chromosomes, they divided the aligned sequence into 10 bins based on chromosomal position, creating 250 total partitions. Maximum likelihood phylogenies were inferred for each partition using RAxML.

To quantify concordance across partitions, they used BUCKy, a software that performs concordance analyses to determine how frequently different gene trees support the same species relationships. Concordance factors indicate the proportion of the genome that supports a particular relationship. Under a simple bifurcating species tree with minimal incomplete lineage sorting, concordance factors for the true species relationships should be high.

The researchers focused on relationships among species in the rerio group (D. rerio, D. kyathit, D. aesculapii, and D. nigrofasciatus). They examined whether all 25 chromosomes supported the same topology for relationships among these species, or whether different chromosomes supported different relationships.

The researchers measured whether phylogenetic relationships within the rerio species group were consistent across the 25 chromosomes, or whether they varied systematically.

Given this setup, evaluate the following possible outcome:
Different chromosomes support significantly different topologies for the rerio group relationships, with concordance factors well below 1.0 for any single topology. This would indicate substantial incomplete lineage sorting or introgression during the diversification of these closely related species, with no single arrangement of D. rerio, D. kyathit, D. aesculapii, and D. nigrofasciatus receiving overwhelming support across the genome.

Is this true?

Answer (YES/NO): YES